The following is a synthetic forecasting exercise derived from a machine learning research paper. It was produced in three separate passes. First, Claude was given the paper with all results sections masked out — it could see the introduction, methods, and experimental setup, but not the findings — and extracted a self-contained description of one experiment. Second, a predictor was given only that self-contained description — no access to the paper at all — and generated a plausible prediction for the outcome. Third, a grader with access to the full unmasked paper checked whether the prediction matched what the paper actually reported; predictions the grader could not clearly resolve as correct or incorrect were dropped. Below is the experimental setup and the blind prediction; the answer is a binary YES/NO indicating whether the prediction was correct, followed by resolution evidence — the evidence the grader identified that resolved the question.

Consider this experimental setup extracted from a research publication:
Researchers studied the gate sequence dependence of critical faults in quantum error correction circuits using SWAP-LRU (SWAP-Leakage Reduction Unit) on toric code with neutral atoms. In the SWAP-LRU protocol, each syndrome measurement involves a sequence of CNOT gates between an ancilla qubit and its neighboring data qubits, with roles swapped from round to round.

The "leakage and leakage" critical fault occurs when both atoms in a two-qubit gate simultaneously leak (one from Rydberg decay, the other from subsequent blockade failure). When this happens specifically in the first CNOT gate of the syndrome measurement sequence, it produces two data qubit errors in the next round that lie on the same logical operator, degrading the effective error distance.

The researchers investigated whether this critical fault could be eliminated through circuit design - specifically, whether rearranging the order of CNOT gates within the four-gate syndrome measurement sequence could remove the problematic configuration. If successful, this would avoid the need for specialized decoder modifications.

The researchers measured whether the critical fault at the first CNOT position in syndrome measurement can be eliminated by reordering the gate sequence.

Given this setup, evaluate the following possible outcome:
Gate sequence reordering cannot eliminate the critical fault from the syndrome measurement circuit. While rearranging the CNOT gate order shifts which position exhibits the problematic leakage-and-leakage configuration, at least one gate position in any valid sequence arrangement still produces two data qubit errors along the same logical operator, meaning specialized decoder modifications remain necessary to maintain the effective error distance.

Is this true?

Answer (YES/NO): YES